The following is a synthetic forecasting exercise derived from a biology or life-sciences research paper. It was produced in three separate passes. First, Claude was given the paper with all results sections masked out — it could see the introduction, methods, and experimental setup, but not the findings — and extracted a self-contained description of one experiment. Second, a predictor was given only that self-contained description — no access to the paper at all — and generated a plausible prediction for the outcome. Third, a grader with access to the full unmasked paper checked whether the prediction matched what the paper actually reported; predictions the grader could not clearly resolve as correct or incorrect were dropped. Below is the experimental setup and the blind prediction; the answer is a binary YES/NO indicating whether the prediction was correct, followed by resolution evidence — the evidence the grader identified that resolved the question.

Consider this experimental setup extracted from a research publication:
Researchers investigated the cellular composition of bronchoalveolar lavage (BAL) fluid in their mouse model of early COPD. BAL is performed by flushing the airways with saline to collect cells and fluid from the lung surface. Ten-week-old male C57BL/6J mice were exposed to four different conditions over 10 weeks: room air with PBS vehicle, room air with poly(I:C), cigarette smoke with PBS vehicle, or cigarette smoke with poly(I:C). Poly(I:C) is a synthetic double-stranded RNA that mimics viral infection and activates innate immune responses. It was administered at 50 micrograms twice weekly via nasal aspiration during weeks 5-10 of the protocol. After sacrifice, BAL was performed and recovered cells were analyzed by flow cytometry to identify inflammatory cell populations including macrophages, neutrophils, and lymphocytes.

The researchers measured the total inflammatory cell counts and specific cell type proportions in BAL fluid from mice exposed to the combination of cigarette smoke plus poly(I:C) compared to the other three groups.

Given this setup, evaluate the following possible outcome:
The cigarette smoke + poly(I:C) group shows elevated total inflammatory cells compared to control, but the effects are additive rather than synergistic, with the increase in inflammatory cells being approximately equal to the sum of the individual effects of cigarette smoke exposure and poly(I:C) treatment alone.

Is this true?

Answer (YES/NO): NO